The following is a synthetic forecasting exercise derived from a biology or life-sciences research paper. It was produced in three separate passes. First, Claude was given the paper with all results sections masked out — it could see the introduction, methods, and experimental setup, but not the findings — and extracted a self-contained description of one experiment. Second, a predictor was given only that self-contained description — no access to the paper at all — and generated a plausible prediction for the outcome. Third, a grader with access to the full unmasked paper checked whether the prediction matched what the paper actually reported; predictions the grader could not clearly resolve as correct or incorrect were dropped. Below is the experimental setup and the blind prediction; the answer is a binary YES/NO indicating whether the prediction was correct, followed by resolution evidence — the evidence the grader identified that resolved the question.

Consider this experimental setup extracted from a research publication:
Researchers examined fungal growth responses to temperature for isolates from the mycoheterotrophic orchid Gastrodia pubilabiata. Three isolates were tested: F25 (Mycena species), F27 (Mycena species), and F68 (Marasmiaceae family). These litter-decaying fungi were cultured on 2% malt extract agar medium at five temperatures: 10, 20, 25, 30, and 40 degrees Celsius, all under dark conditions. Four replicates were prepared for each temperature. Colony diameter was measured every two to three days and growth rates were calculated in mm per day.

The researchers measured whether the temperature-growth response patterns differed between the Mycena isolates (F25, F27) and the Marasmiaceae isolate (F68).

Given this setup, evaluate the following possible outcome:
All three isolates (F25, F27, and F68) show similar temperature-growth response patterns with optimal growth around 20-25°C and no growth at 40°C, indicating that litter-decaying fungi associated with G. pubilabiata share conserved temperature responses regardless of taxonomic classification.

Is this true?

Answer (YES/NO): NO